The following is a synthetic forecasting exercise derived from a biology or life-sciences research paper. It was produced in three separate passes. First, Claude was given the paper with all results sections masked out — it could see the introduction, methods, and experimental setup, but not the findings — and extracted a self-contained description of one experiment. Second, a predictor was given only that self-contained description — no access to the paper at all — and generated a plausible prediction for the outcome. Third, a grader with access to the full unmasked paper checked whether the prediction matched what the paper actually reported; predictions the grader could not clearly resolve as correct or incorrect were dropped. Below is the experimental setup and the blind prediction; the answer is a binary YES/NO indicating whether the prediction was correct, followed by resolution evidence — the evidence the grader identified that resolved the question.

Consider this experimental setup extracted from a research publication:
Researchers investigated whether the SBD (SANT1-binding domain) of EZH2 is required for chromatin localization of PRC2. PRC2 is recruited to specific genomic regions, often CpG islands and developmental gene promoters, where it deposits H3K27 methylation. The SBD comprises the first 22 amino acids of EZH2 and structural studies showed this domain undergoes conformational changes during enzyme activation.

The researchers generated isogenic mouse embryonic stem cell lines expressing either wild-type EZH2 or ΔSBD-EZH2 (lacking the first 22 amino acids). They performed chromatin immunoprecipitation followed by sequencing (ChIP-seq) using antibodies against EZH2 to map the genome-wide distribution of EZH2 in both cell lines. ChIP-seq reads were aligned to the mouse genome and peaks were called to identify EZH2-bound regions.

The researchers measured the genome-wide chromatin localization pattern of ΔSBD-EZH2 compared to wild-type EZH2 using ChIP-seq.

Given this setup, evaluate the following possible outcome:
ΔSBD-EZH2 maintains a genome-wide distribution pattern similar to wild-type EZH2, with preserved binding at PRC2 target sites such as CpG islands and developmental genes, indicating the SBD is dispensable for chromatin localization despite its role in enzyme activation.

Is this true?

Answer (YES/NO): YES